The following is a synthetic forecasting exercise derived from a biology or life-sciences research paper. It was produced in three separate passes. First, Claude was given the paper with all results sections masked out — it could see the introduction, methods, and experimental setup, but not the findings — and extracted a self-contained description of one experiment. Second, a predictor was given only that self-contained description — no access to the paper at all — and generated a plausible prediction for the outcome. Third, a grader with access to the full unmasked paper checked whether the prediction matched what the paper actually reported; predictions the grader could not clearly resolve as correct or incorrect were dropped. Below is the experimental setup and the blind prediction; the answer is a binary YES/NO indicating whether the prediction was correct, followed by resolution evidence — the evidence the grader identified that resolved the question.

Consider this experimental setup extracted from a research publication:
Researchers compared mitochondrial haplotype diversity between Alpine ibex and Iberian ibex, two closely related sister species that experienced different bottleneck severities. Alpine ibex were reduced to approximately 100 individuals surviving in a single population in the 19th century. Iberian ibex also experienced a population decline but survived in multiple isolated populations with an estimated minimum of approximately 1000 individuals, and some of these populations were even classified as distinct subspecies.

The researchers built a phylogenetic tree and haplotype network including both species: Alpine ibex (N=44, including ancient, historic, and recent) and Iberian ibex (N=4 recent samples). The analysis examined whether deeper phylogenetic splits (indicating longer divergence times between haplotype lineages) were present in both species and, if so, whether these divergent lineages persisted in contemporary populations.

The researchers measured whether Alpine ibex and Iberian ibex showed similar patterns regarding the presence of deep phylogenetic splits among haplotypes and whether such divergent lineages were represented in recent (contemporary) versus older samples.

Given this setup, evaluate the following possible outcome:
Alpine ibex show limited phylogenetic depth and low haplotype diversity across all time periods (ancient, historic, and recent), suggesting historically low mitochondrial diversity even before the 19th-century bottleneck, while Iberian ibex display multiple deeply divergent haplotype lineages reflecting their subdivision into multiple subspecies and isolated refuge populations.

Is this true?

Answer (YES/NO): NO